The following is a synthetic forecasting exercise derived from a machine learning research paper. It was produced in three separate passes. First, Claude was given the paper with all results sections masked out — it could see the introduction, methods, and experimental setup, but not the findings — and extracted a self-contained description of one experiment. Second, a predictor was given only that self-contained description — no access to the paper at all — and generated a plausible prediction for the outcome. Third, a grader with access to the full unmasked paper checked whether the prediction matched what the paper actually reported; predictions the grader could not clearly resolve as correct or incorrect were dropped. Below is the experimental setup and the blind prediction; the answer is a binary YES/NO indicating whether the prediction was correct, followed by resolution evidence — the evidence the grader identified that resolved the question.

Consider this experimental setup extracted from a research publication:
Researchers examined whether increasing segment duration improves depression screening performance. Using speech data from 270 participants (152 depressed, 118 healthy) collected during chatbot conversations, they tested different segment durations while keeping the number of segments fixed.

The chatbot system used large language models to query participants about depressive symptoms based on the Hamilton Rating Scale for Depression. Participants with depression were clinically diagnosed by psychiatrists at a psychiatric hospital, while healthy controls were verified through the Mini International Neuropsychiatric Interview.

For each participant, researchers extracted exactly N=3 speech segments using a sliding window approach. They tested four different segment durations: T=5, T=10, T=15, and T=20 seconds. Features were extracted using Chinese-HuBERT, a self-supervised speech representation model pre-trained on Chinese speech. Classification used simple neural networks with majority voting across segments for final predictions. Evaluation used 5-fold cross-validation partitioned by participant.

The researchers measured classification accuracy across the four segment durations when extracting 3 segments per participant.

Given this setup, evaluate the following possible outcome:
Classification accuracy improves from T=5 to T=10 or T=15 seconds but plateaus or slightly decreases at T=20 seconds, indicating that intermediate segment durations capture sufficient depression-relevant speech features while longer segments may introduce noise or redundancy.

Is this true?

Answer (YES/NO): NO